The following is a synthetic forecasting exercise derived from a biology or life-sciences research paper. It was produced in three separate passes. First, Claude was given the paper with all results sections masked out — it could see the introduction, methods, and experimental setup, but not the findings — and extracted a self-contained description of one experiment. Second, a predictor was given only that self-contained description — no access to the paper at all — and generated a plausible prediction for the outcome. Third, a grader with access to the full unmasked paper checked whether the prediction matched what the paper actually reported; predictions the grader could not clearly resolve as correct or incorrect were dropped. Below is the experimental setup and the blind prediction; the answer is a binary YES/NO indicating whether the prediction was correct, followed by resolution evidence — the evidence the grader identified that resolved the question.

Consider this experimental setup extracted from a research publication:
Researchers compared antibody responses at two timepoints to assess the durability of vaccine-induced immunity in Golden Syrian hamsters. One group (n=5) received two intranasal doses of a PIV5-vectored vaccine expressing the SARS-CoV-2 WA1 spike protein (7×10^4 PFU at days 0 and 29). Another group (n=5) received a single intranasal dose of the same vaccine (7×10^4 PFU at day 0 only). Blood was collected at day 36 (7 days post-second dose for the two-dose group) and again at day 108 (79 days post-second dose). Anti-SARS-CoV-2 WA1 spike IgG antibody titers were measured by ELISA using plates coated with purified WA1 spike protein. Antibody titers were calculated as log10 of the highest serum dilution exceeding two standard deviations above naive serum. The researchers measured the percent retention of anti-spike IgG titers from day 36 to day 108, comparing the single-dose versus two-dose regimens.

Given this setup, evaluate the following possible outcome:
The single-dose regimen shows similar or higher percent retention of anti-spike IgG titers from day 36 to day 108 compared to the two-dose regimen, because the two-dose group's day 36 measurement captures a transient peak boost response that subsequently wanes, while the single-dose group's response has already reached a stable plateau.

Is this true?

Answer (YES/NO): YES